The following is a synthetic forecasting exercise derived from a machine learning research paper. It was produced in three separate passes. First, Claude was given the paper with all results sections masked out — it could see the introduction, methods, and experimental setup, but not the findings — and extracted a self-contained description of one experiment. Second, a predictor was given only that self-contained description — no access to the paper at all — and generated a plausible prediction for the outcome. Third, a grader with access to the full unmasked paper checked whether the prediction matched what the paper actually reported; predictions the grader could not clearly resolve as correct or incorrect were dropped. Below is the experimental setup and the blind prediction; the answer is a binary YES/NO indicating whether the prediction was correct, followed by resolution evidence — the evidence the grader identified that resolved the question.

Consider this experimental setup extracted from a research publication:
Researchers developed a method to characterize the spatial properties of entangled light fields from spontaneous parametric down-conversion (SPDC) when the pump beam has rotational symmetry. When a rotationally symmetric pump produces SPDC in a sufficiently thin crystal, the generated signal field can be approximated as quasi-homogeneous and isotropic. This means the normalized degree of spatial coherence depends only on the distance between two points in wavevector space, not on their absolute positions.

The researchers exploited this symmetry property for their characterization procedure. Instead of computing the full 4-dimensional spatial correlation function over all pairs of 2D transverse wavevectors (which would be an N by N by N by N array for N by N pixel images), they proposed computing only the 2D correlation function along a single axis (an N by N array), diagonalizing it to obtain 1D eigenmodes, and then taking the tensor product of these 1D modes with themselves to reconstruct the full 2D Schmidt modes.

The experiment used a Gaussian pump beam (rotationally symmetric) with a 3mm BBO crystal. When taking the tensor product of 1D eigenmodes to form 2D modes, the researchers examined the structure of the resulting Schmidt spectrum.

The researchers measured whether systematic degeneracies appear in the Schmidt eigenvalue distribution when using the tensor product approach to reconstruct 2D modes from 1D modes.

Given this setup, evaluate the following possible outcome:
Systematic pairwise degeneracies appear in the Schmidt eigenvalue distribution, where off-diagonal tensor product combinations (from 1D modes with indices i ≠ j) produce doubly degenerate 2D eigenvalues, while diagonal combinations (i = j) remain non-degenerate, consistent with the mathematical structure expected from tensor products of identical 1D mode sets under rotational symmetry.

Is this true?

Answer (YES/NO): YES